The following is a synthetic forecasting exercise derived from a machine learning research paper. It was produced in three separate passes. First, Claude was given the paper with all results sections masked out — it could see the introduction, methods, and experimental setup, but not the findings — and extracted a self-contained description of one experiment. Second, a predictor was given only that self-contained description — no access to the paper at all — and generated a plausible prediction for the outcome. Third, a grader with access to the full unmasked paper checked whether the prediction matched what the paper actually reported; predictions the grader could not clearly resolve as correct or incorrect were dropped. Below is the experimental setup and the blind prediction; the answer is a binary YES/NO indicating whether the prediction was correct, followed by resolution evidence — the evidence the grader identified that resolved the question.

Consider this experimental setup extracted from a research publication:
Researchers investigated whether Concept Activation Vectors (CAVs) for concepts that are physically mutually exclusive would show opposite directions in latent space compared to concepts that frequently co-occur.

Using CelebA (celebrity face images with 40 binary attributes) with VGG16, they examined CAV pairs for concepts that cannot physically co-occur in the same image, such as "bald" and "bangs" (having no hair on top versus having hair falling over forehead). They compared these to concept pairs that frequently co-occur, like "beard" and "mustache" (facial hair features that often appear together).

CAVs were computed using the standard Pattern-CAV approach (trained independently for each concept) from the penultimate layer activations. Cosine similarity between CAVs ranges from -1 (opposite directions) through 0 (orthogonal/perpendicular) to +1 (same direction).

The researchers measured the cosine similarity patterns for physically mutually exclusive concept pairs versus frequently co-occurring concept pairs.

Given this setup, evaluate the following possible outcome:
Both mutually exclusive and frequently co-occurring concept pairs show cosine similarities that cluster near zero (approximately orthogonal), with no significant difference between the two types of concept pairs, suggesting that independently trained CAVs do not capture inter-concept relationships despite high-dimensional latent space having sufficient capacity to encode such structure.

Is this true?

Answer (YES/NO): NO